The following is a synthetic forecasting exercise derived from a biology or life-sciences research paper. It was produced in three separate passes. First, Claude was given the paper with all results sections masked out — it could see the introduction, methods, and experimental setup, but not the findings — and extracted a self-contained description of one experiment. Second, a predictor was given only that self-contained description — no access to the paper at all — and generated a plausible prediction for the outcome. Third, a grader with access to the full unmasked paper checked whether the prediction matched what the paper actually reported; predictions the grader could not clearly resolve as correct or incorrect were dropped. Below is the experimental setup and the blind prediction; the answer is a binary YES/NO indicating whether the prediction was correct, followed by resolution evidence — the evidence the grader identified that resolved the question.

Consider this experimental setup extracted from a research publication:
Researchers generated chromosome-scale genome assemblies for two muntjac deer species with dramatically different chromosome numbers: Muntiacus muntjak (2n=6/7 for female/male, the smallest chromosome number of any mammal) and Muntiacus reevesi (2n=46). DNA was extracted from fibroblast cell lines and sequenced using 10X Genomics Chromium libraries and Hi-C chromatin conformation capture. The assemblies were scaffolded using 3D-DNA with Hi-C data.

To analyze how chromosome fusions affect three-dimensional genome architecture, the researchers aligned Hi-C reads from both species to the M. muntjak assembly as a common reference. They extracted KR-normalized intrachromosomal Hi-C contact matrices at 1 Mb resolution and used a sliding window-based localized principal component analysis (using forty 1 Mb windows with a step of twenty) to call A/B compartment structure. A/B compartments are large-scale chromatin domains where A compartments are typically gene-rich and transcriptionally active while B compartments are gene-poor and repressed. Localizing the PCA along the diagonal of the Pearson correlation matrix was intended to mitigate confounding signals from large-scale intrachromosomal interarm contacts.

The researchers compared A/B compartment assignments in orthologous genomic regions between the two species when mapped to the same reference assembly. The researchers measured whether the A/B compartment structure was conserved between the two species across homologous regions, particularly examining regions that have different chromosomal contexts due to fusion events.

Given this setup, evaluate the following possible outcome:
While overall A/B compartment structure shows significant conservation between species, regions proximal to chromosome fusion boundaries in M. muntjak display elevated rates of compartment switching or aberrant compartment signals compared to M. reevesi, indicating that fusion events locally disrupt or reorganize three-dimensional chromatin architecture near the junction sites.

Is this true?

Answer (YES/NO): NO